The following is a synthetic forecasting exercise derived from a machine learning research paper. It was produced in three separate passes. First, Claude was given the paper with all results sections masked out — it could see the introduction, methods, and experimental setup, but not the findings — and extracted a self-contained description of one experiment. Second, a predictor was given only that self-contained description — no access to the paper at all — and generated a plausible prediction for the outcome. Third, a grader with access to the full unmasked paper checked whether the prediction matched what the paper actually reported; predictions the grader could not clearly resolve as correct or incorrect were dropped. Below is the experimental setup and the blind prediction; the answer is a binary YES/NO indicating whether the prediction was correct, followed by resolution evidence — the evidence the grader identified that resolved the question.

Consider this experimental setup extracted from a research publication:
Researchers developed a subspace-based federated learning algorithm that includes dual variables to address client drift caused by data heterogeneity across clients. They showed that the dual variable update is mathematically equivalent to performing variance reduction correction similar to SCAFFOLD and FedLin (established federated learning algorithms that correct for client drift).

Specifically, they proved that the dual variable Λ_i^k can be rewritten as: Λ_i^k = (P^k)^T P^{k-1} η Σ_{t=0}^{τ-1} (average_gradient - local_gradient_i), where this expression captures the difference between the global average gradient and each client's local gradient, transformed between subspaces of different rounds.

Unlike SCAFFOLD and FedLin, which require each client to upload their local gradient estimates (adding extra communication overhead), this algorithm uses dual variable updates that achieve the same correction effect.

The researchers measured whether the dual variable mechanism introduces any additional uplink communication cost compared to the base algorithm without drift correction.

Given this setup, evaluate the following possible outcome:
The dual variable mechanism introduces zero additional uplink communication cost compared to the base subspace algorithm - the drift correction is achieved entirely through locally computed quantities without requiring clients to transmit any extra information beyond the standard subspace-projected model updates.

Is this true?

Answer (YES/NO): YES